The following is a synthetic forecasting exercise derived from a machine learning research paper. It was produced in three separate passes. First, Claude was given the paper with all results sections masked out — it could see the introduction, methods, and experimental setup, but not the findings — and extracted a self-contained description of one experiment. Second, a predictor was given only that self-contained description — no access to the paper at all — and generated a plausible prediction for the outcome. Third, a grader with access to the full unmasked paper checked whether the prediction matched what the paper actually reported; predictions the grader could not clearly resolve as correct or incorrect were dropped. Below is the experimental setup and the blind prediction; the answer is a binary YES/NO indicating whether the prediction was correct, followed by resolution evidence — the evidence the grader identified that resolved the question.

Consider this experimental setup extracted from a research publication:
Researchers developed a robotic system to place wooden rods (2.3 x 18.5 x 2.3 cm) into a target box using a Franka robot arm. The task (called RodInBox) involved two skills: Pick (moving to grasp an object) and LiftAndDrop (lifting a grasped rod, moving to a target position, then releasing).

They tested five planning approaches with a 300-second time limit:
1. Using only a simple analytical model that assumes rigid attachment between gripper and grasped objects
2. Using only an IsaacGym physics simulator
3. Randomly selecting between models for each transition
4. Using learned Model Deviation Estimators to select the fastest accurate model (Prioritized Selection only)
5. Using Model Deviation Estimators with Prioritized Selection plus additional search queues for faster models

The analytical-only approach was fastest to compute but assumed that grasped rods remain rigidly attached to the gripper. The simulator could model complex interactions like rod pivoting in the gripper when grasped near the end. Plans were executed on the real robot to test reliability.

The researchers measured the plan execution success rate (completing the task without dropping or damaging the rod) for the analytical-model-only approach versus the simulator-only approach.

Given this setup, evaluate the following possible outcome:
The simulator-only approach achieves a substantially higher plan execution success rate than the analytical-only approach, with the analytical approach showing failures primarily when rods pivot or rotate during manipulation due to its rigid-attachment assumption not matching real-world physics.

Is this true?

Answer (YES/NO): YES